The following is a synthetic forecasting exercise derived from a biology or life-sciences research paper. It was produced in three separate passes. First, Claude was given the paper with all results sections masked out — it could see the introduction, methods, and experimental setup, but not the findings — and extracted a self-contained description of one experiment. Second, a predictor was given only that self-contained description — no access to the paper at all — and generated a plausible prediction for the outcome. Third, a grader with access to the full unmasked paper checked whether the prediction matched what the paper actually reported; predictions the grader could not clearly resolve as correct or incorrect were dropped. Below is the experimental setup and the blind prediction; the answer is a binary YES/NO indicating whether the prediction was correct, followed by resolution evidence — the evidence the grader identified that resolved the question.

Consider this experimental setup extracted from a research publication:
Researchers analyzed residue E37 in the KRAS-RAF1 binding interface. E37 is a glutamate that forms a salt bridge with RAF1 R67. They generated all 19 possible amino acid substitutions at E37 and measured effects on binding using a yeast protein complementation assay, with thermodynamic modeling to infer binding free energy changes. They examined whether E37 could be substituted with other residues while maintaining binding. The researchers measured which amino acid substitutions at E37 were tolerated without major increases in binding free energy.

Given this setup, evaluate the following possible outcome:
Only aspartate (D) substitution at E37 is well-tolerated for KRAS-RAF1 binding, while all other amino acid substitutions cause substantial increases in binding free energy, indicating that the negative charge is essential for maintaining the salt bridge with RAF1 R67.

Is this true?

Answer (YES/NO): NO